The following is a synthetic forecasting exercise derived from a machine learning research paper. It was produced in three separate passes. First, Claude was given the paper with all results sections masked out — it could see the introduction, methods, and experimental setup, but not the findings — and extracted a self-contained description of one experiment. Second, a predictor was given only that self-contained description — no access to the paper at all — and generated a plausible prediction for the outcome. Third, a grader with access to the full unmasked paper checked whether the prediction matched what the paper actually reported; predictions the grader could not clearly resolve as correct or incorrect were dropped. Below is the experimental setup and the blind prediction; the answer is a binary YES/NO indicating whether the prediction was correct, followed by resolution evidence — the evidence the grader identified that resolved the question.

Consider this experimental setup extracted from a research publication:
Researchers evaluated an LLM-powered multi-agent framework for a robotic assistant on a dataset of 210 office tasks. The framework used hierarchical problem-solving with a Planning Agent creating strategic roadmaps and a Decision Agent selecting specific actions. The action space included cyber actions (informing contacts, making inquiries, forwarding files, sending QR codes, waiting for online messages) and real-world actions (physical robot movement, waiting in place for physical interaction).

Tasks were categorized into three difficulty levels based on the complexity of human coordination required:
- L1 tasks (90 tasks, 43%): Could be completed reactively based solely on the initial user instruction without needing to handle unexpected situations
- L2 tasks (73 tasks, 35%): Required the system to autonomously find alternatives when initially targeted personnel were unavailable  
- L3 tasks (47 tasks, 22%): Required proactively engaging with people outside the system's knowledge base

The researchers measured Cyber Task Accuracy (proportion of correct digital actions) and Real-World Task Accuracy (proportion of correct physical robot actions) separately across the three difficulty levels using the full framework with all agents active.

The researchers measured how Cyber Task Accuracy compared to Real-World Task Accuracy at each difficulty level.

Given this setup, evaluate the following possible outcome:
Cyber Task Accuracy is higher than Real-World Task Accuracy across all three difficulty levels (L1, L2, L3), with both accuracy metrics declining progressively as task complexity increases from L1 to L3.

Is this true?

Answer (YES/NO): NO